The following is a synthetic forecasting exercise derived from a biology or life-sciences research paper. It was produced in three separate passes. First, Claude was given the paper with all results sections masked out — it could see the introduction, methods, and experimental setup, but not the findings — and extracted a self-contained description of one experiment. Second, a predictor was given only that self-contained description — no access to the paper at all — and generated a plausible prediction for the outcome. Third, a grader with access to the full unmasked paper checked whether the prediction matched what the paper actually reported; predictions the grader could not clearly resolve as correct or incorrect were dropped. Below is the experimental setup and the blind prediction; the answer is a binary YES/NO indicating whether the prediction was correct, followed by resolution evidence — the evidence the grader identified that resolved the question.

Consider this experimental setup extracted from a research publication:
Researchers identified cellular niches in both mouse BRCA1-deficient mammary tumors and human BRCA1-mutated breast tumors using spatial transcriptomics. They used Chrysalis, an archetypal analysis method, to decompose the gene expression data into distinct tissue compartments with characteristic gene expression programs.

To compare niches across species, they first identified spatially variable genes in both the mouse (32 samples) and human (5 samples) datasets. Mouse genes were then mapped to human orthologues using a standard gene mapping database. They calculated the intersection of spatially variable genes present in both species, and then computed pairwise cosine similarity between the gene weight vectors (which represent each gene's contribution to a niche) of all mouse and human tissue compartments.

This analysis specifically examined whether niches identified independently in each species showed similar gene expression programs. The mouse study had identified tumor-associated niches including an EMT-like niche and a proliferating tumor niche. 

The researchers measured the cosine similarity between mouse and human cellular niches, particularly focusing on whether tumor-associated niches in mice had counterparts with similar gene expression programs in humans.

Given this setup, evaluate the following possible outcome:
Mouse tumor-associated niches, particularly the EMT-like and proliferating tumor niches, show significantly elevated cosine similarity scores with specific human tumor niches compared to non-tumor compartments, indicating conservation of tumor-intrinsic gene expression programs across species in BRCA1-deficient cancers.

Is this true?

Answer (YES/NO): YES